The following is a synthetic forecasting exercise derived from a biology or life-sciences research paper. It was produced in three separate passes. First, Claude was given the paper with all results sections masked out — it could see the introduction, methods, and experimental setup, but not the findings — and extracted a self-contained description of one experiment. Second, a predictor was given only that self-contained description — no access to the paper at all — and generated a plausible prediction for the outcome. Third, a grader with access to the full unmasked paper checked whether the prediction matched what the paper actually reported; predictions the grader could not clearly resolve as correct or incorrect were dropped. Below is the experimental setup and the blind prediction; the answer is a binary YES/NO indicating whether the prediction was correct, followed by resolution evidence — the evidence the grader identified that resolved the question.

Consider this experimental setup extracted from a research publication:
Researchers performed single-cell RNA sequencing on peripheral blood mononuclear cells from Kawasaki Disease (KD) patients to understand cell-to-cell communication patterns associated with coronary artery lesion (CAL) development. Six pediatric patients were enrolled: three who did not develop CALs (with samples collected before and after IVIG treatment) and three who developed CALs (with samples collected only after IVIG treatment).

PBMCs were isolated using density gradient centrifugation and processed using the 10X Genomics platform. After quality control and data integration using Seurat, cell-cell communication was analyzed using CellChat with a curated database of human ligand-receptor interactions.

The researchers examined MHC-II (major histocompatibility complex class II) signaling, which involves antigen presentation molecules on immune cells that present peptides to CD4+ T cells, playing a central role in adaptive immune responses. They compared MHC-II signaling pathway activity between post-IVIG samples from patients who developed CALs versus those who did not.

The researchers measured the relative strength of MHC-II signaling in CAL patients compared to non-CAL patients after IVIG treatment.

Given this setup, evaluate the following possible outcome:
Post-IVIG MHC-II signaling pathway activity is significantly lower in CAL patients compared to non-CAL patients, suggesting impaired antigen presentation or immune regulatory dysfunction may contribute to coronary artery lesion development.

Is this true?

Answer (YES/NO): NO